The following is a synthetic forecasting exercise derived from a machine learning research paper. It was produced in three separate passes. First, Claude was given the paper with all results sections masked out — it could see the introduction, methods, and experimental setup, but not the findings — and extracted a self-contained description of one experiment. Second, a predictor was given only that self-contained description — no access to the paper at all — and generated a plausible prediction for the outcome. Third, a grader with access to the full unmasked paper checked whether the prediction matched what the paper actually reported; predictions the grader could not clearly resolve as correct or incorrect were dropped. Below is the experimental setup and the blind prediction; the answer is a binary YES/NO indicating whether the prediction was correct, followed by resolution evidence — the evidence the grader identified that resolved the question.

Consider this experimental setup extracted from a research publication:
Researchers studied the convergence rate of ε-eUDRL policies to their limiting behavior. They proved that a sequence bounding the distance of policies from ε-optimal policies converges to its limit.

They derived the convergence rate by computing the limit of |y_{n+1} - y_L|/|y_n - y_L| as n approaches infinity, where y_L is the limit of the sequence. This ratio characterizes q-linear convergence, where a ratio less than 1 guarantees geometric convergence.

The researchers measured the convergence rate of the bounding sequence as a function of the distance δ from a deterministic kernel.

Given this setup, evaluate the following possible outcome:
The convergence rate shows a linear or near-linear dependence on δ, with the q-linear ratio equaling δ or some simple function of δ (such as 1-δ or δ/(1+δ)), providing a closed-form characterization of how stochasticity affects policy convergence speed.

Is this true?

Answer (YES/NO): NO